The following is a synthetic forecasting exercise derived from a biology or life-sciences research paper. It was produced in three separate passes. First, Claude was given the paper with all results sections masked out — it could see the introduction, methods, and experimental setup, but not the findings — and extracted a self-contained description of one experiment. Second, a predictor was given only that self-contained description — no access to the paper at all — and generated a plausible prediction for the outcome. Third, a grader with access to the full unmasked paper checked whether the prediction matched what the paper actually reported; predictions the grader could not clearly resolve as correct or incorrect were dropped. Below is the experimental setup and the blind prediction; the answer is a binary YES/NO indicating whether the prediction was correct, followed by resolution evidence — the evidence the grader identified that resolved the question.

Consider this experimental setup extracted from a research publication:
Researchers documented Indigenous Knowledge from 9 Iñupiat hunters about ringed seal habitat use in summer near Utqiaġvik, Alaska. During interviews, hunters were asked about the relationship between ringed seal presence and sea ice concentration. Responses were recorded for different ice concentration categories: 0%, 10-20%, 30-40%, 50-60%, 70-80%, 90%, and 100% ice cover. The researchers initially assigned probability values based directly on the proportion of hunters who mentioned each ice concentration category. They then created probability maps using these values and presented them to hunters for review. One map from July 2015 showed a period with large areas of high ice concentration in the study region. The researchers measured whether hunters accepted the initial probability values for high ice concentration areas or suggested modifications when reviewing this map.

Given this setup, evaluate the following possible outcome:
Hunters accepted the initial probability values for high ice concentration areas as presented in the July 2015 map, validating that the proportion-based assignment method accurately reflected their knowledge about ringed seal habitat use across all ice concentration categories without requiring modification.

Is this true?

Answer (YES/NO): NO